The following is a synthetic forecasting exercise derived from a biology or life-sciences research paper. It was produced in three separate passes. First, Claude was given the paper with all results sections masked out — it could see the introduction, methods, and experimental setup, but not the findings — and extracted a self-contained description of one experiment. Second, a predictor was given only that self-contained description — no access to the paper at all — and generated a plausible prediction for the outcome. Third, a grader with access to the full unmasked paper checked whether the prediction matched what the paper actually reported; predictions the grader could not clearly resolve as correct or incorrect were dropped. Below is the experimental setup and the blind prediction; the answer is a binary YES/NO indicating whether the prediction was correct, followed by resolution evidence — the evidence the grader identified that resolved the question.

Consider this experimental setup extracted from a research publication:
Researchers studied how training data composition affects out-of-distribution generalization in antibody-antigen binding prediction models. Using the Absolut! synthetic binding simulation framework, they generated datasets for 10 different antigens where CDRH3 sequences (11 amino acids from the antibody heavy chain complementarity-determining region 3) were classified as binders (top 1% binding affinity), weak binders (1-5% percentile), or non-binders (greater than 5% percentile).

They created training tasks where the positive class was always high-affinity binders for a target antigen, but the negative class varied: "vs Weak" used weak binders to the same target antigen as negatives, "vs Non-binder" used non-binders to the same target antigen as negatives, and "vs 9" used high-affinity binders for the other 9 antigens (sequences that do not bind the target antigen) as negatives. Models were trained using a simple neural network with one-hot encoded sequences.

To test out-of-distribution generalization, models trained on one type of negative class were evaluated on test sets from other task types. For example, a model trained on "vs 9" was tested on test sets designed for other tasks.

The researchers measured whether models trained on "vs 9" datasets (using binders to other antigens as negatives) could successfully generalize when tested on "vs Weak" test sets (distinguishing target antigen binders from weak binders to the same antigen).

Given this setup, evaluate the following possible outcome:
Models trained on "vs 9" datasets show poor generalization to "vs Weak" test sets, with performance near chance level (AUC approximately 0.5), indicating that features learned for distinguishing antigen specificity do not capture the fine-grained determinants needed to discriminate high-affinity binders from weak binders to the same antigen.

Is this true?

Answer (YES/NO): NO